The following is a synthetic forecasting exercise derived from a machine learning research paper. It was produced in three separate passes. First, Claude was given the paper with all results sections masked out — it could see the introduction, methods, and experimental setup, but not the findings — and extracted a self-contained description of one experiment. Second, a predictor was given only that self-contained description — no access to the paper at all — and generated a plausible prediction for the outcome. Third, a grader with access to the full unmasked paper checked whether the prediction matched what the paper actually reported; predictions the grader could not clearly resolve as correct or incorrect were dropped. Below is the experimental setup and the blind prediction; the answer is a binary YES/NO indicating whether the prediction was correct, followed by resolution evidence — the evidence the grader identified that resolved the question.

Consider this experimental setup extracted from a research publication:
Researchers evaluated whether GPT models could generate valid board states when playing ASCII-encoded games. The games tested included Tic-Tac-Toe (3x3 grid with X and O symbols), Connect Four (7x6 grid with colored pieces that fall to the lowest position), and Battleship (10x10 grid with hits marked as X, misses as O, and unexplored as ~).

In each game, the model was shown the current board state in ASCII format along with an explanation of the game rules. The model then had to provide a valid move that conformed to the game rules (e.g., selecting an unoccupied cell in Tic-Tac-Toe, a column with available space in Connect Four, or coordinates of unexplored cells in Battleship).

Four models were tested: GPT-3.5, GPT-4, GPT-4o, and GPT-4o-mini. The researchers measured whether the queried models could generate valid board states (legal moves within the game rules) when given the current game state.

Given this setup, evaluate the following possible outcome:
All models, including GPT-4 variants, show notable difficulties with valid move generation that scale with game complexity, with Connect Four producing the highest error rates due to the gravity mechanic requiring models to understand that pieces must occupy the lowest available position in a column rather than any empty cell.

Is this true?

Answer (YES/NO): NO